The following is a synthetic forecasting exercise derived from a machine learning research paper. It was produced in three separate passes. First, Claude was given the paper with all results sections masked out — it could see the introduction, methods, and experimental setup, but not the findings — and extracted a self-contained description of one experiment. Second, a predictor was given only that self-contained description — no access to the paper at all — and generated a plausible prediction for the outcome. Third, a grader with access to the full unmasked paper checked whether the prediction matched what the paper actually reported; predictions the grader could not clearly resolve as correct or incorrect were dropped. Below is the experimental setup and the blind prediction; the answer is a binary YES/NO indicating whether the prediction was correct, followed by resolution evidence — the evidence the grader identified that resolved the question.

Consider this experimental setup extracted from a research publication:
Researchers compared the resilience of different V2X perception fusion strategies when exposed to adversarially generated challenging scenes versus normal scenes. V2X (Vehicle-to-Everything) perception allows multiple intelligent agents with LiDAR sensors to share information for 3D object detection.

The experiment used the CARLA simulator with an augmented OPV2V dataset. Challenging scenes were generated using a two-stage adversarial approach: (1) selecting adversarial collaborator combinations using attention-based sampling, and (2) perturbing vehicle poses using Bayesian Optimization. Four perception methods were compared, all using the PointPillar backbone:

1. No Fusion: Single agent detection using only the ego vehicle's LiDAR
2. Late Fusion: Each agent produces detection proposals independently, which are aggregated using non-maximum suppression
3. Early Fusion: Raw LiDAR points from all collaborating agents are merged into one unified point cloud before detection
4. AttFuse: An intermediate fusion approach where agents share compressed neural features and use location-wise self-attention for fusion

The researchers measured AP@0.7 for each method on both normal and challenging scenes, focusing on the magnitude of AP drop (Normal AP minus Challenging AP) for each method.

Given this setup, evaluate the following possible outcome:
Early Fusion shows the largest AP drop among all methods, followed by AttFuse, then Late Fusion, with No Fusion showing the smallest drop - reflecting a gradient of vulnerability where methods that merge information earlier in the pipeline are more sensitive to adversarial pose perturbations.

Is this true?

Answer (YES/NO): NO